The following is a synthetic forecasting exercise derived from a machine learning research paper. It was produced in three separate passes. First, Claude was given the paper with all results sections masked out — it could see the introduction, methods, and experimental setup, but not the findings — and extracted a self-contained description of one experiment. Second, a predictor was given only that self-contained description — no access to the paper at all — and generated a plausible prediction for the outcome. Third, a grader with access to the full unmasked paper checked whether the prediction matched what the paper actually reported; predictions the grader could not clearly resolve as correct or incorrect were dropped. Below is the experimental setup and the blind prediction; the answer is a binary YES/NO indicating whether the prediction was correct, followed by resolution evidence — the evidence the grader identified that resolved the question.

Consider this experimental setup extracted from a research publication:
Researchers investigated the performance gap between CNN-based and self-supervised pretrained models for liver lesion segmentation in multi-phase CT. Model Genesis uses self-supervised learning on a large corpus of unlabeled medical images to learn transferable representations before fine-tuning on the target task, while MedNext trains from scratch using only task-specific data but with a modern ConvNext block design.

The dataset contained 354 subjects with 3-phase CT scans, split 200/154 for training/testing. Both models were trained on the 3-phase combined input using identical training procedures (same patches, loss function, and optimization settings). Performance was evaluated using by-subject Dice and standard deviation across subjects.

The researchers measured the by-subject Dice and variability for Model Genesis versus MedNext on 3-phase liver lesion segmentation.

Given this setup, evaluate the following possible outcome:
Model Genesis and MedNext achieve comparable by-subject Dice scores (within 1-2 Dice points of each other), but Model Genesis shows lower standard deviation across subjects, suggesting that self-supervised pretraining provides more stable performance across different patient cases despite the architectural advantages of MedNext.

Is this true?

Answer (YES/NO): NO